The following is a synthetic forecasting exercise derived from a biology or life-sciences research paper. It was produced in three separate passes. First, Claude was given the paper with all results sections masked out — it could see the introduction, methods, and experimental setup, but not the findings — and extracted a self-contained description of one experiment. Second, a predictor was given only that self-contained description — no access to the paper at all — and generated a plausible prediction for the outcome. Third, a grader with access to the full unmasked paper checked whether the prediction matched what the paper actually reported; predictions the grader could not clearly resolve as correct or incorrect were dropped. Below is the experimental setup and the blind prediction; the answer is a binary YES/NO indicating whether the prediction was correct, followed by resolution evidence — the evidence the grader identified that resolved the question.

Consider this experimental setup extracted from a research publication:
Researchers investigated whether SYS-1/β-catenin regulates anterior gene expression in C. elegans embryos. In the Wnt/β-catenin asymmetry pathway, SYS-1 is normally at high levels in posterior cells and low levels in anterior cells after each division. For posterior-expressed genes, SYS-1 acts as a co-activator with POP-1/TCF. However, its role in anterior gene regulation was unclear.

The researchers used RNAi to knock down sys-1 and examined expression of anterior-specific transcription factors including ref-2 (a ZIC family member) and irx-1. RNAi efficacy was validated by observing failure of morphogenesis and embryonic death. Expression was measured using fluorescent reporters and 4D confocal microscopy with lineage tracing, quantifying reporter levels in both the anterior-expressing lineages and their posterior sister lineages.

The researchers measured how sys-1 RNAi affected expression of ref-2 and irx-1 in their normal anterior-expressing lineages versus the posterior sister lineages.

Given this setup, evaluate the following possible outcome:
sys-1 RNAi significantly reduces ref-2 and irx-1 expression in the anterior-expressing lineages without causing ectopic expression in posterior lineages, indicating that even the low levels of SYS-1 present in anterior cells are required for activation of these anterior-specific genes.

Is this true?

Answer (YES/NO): NO